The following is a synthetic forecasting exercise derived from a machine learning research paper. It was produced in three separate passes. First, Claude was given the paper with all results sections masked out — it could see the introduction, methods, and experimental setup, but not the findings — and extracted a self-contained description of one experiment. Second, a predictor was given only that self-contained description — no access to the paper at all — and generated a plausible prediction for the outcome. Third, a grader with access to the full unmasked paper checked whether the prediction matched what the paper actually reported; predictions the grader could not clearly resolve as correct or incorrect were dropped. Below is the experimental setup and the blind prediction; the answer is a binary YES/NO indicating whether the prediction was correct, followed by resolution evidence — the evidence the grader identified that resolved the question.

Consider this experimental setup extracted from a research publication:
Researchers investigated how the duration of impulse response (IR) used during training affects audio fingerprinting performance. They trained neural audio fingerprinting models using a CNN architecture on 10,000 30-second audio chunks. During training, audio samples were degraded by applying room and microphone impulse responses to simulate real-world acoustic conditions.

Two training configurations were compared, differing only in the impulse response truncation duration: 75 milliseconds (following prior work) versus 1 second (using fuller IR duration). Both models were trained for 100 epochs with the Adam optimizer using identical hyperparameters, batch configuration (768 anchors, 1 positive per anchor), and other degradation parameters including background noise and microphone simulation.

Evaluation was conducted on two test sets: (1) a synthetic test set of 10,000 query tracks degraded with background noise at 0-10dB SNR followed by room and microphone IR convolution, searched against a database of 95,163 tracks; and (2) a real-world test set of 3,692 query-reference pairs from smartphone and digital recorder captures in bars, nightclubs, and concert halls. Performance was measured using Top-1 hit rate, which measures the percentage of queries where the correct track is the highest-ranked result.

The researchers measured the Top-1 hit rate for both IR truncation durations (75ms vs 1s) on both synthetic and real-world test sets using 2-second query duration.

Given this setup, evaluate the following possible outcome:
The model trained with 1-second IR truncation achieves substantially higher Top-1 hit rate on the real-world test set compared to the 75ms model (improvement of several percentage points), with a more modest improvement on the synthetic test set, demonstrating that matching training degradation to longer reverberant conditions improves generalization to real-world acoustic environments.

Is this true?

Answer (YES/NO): NO